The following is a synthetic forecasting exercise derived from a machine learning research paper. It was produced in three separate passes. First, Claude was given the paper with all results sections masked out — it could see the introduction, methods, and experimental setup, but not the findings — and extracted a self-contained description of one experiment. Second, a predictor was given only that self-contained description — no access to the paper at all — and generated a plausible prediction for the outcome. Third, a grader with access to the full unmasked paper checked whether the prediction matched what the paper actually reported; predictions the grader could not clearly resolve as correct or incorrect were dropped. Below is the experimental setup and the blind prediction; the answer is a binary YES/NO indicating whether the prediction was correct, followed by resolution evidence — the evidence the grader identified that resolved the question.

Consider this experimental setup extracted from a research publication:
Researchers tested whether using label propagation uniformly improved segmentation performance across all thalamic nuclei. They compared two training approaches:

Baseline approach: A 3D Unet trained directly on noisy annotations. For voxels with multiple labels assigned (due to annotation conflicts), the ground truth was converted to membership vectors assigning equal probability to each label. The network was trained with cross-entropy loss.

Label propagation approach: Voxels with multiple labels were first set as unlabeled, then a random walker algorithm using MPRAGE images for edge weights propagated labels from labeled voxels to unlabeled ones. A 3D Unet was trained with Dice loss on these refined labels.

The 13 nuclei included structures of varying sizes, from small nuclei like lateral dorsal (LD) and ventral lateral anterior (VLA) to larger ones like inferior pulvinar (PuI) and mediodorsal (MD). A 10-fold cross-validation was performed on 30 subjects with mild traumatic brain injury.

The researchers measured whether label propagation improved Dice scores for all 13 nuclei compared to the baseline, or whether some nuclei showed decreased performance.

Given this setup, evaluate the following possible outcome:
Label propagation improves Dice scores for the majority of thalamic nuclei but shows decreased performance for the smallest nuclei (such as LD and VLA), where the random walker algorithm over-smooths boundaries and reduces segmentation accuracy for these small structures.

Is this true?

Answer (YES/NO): NO